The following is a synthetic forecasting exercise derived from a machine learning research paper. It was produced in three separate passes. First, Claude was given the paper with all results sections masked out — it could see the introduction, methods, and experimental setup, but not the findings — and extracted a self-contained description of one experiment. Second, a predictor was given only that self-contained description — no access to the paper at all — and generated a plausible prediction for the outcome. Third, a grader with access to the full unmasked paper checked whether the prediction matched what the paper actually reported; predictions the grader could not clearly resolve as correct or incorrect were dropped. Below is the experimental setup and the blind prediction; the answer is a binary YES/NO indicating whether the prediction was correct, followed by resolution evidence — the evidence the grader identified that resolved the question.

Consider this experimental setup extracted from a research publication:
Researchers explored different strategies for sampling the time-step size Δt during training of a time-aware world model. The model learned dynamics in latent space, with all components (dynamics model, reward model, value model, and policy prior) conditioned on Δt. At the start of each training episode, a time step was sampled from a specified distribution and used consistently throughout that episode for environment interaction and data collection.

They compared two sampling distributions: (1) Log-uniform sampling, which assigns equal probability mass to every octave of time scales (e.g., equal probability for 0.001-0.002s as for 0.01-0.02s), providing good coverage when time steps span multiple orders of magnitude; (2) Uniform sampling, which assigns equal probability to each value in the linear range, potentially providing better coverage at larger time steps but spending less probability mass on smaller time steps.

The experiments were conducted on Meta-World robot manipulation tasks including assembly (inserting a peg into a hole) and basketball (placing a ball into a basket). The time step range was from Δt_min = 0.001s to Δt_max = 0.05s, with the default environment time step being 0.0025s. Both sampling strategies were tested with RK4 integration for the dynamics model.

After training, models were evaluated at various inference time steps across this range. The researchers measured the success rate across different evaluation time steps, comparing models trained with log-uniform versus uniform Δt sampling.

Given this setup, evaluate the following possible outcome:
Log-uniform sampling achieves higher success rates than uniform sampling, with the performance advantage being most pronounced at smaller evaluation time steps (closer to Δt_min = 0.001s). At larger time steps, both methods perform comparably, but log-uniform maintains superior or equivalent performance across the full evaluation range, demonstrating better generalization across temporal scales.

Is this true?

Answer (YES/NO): NO